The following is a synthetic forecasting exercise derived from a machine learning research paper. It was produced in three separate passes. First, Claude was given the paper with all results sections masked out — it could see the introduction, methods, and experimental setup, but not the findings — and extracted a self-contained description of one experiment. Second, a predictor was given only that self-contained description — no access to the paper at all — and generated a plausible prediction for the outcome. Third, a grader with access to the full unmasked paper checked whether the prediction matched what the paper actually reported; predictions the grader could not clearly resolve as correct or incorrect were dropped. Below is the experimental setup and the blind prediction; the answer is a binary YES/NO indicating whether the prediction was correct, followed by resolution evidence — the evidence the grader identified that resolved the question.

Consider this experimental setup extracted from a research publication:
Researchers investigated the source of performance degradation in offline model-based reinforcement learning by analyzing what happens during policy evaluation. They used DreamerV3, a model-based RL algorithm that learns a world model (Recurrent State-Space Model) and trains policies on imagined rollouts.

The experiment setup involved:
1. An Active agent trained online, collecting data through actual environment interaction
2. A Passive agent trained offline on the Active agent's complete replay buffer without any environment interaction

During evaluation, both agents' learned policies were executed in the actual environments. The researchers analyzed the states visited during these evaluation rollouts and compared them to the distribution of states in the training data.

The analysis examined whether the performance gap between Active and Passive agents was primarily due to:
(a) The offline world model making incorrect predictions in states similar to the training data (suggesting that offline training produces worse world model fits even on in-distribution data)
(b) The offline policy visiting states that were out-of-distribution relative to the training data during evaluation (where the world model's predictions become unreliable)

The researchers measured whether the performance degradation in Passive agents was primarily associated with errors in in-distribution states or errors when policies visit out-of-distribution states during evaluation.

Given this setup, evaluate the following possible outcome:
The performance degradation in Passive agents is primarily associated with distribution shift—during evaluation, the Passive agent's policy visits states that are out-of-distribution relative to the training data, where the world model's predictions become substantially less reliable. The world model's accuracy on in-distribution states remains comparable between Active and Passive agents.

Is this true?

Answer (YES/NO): YES